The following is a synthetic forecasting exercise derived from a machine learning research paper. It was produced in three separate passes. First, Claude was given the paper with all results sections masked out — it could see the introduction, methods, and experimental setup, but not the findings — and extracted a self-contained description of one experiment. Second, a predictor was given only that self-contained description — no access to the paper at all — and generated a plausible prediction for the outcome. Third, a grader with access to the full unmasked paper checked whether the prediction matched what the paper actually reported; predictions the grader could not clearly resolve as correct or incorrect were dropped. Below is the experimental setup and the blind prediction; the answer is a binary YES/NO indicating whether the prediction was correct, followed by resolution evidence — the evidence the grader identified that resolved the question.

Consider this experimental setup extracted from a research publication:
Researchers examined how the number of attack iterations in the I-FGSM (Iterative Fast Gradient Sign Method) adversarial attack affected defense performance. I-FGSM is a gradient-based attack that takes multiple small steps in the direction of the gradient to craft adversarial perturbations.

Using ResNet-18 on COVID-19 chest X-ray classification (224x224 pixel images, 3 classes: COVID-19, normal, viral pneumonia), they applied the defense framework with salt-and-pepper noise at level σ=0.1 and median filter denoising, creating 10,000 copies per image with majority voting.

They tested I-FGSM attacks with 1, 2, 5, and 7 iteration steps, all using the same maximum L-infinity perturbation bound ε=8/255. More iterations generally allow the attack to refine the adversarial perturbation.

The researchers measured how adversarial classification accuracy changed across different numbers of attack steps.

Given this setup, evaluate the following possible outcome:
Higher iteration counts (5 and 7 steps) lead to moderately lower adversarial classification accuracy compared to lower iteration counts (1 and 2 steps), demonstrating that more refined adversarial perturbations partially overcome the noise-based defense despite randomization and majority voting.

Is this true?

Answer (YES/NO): NO